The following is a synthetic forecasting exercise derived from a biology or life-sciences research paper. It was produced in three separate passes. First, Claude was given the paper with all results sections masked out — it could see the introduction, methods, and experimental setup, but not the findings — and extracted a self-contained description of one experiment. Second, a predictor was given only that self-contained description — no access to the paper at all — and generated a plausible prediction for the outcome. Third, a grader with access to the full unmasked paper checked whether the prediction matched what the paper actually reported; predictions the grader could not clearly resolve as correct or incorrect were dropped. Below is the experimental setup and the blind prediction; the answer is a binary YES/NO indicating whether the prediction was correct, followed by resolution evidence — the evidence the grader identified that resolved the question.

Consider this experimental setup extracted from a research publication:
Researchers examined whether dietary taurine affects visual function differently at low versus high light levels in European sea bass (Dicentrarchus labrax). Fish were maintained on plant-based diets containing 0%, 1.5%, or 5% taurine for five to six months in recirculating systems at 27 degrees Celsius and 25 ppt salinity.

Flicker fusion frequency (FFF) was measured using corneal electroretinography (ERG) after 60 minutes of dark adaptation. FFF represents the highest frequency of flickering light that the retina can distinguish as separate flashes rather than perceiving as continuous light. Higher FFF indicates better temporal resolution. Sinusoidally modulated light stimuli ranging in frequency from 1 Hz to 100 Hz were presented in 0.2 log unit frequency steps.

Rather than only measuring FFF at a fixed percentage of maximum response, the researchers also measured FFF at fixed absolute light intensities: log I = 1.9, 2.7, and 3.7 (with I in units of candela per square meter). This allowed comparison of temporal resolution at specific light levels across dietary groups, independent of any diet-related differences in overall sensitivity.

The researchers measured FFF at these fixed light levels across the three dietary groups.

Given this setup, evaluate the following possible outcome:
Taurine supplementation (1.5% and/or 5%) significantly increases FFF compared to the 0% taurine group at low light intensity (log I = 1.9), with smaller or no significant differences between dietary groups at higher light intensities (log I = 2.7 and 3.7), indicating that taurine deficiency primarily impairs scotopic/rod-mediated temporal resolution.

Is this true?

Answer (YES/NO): NO